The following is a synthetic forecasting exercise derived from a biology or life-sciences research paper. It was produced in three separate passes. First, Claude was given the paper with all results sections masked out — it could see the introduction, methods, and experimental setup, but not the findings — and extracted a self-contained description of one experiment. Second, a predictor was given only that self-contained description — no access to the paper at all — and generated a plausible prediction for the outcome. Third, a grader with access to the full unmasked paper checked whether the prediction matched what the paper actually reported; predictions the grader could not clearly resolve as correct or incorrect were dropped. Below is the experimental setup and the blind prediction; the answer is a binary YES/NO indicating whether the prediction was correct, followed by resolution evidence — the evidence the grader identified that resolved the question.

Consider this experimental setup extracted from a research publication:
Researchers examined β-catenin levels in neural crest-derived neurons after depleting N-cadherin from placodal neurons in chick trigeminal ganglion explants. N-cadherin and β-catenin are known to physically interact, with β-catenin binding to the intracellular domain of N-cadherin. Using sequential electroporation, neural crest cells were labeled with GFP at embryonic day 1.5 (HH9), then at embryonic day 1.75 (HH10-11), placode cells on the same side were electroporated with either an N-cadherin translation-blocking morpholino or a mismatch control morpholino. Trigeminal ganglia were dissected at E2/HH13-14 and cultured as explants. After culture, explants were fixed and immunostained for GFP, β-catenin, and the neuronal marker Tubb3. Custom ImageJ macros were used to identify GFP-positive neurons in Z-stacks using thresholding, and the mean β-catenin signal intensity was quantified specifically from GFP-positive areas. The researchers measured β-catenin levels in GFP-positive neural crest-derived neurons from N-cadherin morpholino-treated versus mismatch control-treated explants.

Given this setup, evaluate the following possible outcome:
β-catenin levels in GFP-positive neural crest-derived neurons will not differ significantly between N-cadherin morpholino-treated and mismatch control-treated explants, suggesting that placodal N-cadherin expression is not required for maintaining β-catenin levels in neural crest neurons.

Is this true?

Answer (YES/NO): NO